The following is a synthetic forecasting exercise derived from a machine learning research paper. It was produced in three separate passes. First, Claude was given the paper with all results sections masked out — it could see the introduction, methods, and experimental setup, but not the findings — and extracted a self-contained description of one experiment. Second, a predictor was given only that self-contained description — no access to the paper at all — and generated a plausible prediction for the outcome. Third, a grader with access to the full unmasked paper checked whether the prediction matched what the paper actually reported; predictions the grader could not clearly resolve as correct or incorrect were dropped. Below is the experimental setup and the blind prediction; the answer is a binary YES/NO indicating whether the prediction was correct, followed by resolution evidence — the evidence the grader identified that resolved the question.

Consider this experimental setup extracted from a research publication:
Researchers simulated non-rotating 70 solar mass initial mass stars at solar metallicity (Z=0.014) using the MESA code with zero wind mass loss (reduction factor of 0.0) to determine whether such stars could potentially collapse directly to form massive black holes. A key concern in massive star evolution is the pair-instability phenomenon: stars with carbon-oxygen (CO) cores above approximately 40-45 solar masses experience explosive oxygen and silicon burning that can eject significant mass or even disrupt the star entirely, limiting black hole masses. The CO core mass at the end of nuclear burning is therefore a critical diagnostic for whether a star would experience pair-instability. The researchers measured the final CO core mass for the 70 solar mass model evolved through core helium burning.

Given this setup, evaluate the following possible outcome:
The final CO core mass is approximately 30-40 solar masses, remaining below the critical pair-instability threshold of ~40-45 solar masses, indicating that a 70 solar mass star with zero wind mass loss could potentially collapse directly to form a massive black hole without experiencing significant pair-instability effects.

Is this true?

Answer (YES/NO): NO